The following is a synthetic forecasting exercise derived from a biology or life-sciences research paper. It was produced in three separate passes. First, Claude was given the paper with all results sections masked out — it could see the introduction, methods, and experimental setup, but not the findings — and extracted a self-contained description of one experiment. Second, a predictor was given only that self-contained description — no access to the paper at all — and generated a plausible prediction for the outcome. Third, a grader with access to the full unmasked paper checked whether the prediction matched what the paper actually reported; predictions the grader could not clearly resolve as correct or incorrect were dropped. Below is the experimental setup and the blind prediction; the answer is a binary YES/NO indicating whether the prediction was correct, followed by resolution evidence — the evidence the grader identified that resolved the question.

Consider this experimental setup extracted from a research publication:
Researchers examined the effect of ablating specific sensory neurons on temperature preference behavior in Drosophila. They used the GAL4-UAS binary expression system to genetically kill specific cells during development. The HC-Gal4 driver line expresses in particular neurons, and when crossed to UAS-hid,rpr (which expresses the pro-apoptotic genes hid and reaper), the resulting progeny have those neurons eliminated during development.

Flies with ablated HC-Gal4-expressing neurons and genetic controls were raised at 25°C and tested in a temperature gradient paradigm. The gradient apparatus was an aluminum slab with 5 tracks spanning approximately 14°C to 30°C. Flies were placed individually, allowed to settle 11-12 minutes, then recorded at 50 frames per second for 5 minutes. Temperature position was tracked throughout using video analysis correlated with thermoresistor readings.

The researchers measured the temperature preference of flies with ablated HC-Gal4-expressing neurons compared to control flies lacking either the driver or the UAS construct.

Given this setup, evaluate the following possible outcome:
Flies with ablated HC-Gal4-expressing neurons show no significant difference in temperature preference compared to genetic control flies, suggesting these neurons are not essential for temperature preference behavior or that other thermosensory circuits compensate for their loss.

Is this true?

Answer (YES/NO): NO